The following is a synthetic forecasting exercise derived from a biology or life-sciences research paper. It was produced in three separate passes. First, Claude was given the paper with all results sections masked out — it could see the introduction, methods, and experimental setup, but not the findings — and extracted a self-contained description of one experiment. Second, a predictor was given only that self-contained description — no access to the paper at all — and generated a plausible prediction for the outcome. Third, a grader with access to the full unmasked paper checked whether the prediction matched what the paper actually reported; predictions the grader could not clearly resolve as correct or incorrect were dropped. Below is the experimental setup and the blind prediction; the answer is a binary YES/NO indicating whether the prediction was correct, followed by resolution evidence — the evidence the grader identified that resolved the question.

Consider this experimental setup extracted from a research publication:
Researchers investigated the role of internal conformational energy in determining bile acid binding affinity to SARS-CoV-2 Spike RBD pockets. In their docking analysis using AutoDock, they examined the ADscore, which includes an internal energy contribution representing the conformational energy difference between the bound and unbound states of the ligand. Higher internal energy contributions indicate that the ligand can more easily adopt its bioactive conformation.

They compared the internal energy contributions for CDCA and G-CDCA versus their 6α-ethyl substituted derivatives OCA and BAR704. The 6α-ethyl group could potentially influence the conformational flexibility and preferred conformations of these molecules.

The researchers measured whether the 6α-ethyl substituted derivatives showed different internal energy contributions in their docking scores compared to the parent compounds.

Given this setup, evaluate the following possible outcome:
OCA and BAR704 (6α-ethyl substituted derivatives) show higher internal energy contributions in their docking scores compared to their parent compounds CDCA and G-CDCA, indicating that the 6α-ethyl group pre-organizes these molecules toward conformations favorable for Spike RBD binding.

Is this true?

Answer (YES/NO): YES